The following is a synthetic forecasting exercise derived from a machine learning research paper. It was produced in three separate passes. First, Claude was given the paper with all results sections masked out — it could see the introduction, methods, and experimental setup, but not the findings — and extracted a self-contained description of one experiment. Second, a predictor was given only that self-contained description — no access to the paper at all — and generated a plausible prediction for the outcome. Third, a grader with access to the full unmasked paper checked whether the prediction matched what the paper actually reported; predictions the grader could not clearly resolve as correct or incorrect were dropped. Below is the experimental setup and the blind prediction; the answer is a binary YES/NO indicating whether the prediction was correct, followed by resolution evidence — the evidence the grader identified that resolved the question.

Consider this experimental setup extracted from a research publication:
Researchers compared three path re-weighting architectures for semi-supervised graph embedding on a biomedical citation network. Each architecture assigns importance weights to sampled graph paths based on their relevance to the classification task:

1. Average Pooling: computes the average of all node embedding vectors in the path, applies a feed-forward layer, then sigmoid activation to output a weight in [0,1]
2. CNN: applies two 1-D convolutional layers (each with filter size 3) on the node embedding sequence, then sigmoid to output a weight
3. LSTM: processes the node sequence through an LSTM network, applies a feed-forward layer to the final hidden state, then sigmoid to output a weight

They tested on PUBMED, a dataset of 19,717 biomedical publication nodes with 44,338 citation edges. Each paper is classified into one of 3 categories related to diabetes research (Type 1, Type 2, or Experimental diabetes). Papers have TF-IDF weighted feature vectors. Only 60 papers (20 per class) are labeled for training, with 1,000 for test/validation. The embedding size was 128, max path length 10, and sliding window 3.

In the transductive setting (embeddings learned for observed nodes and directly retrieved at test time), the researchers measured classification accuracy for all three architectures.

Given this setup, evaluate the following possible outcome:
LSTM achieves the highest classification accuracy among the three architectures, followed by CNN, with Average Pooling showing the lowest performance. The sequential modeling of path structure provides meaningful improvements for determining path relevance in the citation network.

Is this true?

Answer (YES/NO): NO